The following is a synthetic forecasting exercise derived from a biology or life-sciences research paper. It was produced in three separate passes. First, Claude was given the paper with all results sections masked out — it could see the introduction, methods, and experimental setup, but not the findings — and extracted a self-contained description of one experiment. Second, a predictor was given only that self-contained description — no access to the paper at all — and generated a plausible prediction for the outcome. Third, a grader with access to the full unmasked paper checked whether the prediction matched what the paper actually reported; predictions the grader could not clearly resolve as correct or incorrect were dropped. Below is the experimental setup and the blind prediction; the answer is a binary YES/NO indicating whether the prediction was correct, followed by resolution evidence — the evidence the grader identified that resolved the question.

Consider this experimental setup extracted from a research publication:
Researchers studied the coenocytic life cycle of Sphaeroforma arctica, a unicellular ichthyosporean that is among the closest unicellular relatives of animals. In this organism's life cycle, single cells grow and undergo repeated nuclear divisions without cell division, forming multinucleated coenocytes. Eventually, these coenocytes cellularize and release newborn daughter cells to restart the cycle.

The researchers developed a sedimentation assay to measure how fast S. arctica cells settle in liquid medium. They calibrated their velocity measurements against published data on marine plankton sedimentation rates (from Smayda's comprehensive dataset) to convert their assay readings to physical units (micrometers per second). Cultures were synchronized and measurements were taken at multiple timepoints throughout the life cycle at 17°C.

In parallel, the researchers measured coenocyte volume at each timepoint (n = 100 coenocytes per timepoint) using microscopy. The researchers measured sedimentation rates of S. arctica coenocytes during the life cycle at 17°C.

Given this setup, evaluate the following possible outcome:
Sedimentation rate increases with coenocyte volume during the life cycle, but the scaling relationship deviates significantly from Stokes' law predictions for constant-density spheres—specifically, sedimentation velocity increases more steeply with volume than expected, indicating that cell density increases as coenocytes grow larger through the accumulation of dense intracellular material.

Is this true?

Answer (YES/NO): NO